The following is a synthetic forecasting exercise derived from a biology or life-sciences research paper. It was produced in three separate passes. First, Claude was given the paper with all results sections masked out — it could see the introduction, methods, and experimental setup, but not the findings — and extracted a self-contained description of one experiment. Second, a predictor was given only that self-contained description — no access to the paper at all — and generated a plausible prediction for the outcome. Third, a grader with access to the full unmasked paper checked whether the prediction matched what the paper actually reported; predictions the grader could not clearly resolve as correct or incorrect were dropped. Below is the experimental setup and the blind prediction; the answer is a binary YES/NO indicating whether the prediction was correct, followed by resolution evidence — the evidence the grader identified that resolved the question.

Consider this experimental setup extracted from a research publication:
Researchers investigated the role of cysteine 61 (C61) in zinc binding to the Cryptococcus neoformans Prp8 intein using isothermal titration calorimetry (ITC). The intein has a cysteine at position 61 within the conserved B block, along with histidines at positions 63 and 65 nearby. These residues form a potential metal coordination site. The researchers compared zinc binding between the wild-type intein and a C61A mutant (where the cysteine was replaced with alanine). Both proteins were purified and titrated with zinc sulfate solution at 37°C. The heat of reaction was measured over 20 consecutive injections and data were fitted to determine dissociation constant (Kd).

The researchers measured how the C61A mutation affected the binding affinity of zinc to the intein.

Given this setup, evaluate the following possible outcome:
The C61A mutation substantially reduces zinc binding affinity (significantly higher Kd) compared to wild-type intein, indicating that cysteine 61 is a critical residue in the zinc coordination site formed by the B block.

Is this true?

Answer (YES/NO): YES